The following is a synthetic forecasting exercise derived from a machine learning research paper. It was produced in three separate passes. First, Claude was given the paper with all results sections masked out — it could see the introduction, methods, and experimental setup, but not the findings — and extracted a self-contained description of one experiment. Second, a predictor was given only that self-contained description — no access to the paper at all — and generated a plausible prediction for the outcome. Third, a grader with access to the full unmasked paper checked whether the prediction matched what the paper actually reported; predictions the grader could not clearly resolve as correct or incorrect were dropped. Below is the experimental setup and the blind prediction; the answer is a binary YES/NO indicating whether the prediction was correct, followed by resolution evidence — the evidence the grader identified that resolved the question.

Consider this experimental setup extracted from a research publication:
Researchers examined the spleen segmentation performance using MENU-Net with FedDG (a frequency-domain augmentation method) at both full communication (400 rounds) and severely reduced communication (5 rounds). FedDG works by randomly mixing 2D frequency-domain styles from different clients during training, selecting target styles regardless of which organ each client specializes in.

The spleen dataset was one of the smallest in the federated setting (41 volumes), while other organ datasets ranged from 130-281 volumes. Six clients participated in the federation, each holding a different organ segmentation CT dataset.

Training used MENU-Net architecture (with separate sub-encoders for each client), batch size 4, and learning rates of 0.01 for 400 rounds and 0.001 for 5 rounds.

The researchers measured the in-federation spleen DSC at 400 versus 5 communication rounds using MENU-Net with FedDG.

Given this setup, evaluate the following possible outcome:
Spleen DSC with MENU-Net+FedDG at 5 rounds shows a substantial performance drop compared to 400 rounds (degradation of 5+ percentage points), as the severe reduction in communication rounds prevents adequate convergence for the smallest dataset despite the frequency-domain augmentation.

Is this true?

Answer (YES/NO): YES